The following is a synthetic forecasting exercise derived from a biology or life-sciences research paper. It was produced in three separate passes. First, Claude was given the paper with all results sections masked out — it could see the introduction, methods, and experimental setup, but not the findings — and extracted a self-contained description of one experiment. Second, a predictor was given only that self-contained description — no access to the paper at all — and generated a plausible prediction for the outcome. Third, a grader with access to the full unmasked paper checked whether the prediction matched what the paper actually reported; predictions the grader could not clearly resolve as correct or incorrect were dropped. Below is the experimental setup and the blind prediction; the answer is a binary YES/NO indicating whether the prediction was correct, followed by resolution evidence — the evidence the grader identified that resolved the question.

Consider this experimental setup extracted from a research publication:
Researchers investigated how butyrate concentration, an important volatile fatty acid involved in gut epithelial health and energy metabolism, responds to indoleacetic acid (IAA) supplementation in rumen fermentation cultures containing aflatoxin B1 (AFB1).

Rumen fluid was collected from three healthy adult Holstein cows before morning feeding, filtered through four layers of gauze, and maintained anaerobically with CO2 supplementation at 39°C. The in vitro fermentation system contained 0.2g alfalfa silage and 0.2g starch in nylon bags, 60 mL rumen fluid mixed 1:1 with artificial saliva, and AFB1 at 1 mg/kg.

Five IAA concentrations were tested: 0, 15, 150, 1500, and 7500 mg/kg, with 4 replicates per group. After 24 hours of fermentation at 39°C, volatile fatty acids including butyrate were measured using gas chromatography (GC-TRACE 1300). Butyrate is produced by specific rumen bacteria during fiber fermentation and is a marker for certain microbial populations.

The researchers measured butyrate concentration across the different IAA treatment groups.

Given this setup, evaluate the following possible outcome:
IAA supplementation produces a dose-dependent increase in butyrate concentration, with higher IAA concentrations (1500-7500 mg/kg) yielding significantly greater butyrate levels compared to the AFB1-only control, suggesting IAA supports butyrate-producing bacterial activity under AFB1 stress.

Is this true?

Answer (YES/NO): NO